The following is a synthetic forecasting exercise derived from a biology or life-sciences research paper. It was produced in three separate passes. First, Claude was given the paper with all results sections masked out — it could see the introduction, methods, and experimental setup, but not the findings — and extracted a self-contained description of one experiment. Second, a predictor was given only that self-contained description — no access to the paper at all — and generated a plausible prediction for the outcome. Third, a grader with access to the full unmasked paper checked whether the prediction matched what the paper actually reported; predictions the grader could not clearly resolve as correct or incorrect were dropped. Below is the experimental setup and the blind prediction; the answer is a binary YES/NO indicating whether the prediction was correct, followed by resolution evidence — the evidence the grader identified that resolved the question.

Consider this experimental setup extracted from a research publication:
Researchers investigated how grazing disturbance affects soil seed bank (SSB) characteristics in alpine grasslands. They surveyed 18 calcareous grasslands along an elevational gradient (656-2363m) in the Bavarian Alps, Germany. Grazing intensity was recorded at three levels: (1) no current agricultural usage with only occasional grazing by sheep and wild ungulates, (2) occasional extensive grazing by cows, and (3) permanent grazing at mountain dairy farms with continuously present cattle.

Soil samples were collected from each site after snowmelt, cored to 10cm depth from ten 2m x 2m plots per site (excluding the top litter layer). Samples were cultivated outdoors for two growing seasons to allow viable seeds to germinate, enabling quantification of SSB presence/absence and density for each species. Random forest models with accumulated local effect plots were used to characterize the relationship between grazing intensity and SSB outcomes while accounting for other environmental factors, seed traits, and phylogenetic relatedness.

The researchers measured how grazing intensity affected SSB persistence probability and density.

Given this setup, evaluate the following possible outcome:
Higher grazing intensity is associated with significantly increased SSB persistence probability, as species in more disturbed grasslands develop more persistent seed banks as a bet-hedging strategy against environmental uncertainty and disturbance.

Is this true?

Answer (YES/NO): NO